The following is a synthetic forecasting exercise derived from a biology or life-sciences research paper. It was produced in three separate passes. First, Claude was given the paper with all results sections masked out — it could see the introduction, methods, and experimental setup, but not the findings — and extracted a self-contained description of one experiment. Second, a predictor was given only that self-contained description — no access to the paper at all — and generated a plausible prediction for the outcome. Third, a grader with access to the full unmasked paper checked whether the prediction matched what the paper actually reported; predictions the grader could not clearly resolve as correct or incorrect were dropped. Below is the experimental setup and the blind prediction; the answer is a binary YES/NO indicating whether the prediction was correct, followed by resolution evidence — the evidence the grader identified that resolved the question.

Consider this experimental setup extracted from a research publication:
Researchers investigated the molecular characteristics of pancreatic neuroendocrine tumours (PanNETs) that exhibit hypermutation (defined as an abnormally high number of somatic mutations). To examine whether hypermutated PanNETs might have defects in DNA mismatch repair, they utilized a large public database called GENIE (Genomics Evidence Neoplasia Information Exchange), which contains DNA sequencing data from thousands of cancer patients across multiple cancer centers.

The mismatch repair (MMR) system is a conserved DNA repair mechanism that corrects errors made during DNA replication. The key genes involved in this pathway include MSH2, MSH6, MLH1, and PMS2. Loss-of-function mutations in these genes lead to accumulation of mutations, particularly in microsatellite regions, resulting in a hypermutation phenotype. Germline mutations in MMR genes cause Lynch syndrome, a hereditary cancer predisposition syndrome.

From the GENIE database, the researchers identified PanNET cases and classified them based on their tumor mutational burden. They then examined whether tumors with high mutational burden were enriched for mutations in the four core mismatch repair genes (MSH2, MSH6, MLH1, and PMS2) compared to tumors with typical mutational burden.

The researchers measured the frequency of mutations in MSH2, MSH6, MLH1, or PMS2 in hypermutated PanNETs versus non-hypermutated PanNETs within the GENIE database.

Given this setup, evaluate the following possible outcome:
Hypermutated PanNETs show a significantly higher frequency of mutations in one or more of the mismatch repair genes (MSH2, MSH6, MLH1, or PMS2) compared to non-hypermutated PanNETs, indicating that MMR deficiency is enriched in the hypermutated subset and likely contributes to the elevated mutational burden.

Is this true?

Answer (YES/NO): YES